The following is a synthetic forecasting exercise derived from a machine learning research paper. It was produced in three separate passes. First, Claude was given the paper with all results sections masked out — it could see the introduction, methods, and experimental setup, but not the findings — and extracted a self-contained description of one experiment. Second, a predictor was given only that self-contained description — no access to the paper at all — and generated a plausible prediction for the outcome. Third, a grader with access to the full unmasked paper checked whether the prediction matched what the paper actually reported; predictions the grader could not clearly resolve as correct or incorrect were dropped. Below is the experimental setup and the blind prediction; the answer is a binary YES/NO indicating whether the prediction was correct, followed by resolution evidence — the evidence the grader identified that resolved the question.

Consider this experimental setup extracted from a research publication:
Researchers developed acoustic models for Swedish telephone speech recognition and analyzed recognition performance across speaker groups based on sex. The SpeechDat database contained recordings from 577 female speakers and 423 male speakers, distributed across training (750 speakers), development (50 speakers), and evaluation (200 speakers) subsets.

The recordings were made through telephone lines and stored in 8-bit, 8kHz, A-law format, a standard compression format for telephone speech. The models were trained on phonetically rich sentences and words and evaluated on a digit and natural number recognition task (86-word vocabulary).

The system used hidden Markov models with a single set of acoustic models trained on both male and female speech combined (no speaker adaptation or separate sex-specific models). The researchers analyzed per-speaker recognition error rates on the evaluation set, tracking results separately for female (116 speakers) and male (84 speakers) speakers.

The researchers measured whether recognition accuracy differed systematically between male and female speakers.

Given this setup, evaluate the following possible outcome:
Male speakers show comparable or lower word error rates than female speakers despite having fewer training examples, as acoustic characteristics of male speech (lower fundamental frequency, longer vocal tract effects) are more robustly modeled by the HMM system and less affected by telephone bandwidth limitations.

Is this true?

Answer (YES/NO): NO